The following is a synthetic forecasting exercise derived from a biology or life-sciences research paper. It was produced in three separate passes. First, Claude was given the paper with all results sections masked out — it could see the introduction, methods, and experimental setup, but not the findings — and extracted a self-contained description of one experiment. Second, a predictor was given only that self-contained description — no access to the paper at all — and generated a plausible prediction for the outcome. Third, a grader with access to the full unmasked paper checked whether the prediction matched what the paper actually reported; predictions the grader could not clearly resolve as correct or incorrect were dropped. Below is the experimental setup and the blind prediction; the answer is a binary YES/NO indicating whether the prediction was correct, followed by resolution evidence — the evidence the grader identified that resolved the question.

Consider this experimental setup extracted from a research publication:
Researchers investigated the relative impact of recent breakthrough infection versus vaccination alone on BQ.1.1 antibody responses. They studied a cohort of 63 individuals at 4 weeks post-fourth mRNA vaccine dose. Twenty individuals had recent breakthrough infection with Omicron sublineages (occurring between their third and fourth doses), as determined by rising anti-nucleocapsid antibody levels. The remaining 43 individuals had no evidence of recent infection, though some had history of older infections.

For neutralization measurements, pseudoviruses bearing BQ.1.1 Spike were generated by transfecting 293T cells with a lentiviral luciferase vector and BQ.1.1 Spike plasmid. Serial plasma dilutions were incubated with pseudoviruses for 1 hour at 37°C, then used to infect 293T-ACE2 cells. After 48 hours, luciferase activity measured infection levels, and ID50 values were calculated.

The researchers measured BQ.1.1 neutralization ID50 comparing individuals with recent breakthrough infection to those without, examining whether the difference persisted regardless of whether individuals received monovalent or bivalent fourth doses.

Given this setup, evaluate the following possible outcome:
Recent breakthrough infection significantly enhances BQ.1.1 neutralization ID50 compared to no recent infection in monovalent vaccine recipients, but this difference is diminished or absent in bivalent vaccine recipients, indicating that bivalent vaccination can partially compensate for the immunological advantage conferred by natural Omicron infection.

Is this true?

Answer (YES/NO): NO